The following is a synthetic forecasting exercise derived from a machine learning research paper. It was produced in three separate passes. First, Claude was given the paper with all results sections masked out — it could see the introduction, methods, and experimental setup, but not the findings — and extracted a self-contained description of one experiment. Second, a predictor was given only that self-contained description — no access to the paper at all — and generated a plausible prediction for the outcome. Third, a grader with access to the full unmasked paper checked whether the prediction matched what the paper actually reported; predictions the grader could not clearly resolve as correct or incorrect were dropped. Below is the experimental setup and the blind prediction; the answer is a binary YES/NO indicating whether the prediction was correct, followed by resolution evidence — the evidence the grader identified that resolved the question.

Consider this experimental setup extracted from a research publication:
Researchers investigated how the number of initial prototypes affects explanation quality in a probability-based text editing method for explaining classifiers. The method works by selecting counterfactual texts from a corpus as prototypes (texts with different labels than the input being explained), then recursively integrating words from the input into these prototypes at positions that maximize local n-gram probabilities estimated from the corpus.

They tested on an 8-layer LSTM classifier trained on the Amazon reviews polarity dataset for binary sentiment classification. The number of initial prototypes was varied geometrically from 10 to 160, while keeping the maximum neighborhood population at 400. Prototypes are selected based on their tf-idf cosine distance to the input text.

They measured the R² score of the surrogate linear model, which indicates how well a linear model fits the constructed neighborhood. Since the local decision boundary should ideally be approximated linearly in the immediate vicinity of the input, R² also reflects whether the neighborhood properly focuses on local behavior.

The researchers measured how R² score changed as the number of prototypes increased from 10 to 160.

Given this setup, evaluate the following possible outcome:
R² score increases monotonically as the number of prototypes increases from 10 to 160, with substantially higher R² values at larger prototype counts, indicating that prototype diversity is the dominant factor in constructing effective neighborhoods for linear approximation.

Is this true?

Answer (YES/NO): NO